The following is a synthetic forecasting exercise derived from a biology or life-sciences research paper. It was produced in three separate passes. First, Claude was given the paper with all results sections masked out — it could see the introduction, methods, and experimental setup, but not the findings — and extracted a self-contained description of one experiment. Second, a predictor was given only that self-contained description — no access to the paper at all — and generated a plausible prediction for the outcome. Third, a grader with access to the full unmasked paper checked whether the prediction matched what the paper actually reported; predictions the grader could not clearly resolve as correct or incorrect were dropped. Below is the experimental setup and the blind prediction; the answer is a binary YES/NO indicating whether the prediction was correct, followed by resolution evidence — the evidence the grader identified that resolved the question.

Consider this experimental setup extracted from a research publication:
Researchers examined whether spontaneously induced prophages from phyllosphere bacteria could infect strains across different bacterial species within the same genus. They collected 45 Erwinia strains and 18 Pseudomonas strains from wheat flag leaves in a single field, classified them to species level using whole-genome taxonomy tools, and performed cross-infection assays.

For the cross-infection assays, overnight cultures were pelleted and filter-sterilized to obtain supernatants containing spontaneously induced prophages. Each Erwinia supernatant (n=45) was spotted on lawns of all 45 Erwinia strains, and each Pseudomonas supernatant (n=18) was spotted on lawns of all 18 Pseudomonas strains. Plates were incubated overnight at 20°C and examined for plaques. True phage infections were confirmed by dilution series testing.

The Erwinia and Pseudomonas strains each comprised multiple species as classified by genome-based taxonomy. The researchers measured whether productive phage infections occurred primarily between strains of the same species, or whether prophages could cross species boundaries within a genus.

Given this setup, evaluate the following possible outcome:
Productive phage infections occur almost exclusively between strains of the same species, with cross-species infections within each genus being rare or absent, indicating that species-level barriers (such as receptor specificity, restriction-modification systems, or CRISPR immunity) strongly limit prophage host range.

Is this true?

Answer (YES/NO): NO